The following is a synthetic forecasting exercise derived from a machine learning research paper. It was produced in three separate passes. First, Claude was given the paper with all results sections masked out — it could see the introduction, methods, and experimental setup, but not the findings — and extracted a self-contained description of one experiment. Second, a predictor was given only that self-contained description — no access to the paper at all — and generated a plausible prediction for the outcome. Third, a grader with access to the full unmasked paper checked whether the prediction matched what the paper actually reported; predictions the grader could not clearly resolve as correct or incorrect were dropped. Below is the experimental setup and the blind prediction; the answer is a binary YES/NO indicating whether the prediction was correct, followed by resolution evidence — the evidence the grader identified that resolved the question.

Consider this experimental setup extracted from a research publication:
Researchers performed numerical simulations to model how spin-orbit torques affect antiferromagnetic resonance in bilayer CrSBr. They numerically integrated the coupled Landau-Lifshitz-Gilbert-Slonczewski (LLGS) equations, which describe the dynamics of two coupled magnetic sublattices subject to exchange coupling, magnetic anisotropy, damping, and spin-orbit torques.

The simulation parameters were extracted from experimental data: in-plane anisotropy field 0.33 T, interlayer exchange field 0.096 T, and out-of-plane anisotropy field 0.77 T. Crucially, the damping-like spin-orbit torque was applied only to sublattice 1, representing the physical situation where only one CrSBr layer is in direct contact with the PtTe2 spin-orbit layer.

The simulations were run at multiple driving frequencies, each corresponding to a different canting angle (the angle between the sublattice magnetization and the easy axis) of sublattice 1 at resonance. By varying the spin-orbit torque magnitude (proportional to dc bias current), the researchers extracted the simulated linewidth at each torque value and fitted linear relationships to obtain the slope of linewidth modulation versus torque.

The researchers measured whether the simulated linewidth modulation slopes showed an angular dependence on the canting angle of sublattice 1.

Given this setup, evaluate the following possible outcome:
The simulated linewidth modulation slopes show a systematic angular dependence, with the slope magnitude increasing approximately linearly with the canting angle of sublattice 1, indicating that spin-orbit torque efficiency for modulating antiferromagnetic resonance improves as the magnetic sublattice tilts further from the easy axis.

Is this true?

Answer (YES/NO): NO